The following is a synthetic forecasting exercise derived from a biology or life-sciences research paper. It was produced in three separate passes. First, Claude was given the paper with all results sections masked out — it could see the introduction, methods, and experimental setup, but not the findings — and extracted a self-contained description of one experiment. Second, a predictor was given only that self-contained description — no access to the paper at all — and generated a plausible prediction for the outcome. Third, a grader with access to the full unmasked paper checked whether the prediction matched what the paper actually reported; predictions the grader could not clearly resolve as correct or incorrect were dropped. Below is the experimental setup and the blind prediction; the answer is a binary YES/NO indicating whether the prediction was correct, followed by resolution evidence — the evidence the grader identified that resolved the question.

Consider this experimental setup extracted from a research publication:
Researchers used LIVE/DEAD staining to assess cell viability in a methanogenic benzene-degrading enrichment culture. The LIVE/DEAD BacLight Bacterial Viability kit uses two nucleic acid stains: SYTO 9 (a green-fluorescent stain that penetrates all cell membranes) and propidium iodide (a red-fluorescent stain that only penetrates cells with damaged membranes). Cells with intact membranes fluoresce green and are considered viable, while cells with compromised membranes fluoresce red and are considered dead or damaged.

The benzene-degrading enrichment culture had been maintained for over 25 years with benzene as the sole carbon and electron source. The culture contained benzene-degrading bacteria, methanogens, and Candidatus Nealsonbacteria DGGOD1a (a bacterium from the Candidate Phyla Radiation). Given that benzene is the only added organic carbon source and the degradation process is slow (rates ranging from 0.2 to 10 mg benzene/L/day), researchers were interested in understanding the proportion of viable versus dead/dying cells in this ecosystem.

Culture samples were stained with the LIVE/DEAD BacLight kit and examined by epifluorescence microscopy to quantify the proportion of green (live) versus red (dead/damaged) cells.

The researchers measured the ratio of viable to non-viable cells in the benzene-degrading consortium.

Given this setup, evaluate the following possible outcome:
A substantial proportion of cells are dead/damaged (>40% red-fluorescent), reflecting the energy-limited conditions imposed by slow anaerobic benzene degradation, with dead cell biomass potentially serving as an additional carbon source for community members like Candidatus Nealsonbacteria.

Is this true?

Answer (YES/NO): YES